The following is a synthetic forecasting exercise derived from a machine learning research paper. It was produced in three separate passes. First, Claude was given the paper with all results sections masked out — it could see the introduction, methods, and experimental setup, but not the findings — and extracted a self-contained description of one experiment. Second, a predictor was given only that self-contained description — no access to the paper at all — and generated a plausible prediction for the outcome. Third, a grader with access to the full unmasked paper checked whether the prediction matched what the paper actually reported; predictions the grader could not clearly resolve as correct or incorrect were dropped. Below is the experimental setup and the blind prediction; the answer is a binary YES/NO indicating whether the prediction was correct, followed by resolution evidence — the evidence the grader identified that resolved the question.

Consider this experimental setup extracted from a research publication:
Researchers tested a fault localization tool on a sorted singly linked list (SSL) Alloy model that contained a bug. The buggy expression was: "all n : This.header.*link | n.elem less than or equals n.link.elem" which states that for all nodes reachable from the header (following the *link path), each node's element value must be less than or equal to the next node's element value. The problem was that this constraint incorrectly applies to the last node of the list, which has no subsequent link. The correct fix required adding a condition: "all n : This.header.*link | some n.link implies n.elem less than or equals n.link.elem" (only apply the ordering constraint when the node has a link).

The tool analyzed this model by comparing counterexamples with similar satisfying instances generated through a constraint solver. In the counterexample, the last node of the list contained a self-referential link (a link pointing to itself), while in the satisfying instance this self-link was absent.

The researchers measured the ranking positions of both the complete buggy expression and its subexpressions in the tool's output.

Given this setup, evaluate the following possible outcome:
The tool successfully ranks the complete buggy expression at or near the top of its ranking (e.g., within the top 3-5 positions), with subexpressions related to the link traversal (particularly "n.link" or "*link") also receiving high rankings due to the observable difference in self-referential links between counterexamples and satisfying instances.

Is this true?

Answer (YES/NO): NO